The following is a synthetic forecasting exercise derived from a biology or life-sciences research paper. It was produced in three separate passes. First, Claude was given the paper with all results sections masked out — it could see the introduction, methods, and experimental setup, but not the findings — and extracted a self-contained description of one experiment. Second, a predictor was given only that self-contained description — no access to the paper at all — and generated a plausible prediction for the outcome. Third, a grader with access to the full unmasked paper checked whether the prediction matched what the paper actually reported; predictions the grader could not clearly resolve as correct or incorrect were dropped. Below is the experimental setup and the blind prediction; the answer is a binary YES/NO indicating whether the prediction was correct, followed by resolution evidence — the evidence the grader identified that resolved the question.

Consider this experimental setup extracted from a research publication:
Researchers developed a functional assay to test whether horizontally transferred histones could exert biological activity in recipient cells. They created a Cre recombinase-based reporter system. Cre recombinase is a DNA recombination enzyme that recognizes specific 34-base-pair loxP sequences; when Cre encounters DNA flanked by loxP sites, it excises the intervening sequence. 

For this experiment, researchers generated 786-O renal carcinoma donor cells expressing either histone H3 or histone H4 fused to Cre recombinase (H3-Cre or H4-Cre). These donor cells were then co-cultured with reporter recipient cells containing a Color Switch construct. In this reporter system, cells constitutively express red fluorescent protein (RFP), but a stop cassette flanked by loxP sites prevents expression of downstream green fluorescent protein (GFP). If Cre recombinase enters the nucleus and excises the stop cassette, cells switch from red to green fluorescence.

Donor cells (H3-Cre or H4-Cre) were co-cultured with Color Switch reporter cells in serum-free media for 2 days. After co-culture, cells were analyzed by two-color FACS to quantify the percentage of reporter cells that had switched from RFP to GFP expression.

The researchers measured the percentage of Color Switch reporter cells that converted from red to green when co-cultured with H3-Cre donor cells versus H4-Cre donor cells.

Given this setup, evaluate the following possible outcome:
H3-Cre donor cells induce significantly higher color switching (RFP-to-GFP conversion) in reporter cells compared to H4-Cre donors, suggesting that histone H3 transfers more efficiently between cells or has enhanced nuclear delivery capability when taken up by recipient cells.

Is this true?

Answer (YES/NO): YES